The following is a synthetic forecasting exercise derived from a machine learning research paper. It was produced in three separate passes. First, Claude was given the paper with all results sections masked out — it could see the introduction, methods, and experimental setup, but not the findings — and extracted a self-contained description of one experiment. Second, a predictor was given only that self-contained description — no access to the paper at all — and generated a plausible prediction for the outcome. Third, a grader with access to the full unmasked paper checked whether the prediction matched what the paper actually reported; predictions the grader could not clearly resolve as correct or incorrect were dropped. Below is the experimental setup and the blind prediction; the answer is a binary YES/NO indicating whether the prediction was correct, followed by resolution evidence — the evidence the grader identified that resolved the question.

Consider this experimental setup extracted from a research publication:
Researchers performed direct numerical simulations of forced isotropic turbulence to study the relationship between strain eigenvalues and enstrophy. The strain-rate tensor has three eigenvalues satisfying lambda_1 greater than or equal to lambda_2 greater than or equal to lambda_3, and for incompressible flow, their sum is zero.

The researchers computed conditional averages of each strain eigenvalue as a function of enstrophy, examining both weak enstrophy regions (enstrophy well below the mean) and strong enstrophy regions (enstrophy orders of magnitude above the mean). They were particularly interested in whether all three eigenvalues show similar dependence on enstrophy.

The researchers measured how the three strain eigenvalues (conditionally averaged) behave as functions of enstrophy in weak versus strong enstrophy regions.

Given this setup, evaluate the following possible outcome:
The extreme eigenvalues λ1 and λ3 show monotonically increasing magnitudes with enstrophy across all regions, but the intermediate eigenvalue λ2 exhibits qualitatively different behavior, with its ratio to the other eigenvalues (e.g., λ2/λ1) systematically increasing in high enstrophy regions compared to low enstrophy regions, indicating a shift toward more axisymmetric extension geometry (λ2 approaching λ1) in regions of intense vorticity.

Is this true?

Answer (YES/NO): NO